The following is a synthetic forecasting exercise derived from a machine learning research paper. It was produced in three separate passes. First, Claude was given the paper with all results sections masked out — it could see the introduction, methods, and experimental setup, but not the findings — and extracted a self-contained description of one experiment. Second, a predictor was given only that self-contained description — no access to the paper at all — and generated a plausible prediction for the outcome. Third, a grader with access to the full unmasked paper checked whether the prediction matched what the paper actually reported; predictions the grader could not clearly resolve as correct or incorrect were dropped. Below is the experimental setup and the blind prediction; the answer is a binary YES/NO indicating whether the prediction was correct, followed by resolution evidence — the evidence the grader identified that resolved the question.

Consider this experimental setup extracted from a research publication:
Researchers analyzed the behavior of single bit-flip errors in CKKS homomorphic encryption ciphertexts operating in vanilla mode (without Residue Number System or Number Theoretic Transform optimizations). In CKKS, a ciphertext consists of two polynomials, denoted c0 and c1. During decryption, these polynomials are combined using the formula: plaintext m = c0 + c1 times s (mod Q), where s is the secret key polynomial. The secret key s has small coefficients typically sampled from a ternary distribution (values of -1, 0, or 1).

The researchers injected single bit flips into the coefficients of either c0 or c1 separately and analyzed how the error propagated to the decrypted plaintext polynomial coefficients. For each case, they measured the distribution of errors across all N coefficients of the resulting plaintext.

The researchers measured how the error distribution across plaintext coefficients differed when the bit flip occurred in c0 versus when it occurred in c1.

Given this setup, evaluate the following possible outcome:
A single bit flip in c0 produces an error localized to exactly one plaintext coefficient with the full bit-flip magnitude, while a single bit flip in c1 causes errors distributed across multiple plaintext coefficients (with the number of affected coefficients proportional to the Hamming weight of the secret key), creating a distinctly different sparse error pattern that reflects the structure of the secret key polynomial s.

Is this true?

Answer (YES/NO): NO